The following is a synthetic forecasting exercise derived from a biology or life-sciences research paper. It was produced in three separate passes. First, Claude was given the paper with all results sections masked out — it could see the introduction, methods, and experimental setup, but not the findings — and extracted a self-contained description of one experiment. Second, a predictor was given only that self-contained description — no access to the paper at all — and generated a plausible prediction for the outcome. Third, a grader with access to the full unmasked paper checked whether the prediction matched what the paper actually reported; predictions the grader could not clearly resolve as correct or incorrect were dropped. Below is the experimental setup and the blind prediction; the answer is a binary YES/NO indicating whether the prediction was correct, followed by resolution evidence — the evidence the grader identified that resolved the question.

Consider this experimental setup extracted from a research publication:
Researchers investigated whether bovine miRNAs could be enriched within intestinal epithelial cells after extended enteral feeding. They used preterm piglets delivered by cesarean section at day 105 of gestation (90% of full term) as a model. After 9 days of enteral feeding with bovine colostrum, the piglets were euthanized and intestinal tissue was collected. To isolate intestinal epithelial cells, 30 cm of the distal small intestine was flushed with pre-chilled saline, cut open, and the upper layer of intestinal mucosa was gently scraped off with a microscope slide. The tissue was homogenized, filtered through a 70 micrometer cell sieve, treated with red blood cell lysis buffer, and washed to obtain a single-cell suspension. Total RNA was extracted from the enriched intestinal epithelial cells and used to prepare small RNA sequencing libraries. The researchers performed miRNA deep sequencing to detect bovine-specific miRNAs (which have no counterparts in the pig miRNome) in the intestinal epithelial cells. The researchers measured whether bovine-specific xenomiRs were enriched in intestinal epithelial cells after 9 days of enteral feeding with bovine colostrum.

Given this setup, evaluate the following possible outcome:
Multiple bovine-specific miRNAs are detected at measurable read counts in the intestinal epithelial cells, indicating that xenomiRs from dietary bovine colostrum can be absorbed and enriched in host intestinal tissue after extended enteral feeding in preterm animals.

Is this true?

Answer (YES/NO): YES